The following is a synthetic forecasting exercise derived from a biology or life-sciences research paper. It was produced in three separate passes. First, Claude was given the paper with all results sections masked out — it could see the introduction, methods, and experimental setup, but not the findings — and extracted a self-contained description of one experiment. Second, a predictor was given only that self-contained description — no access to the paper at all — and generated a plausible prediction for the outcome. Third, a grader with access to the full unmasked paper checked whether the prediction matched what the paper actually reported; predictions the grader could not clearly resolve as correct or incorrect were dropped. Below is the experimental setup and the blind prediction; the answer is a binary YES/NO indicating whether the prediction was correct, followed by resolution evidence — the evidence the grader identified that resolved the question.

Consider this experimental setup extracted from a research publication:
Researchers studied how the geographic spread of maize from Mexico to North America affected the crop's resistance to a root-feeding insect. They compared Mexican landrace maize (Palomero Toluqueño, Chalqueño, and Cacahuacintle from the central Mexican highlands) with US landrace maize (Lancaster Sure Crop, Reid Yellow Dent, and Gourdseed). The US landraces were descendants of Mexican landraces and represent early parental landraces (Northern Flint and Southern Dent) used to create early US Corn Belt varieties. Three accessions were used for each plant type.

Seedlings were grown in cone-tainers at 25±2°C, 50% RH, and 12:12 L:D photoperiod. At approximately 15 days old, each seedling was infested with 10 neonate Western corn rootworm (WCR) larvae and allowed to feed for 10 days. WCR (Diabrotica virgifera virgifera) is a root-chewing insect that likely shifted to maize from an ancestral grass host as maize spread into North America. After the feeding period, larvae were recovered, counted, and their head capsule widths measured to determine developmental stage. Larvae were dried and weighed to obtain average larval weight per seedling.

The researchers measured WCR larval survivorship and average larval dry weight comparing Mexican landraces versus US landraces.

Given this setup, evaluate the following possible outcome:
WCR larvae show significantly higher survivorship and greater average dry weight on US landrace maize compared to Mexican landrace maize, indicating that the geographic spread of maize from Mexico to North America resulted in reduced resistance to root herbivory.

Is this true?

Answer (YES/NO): NO